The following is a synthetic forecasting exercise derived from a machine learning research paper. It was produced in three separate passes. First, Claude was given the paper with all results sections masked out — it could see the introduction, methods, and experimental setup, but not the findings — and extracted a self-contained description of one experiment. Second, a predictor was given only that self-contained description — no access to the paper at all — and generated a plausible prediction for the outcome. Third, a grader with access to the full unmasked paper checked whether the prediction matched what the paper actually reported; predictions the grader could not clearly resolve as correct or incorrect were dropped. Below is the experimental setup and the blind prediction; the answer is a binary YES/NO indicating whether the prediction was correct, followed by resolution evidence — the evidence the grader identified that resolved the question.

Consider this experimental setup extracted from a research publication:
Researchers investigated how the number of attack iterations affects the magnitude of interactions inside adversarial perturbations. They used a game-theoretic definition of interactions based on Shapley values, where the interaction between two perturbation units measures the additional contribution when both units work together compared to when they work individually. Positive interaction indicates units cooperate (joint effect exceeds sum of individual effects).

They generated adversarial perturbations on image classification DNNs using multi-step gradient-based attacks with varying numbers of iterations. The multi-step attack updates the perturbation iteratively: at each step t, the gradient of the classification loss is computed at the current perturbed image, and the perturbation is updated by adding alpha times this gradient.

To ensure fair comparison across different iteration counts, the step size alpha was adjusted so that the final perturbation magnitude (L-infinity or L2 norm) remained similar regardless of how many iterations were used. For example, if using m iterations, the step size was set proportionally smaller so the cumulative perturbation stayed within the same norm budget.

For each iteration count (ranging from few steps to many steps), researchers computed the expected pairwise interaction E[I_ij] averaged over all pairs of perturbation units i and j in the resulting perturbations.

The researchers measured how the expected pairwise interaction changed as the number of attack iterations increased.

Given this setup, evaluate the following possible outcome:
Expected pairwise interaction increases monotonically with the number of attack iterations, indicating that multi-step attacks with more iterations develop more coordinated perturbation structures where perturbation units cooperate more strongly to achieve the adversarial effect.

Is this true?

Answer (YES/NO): YES